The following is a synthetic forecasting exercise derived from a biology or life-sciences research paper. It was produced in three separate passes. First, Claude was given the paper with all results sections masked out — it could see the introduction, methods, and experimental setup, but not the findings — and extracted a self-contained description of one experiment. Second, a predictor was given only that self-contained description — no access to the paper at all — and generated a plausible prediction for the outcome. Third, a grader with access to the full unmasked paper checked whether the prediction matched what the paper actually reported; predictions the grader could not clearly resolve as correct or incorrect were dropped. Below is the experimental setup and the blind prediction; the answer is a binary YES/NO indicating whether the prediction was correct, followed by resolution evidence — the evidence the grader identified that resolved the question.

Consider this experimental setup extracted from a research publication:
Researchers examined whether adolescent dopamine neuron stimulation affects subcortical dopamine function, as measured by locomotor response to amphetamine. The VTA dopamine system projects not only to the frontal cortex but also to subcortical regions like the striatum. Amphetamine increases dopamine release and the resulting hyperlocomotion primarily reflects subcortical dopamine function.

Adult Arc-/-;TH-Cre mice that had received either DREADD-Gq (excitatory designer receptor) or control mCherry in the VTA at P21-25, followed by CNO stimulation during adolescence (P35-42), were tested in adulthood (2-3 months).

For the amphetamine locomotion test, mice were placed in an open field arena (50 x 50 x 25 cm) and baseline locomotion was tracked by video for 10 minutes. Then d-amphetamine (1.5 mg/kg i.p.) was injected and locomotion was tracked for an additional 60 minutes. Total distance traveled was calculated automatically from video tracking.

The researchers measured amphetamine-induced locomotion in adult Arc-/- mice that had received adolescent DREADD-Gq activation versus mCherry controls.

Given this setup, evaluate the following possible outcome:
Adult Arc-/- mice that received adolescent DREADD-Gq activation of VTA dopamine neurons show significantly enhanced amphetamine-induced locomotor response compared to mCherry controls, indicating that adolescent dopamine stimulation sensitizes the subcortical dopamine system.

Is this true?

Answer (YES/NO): NO